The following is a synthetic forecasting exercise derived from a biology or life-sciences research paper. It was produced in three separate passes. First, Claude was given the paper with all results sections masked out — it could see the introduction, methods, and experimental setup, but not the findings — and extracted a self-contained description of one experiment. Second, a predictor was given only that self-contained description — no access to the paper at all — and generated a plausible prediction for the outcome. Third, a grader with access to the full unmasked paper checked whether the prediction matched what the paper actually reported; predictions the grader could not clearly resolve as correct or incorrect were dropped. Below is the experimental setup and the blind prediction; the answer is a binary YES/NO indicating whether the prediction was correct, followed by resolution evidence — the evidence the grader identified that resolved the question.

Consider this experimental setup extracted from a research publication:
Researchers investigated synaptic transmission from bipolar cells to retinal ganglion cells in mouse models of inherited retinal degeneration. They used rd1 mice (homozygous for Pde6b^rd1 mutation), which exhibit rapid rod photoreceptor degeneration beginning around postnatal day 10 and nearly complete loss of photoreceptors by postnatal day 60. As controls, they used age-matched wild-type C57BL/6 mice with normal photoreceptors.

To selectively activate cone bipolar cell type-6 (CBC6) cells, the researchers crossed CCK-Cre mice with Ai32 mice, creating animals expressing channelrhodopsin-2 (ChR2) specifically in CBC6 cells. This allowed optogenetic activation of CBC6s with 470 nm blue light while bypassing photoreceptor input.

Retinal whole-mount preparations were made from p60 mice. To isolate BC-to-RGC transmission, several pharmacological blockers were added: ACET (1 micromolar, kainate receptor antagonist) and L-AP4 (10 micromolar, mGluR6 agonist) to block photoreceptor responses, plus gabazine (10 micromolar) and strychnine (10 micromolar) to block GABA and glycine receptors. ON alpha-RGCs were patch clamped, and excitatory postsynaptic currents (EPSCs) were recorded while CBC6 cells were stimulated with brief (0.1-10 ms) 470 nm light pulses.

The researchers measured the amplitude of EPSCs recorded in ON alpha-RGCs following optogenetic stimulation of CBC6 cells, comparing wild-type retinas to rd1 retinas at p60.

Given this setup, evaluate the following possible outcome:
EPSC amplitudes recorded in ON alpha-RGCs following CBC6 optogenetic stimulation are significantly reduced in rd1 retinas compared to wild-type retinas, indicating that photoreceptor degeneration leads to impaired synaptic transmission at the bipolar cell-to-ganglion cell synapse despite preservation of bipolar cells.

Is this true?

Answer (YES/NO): YES